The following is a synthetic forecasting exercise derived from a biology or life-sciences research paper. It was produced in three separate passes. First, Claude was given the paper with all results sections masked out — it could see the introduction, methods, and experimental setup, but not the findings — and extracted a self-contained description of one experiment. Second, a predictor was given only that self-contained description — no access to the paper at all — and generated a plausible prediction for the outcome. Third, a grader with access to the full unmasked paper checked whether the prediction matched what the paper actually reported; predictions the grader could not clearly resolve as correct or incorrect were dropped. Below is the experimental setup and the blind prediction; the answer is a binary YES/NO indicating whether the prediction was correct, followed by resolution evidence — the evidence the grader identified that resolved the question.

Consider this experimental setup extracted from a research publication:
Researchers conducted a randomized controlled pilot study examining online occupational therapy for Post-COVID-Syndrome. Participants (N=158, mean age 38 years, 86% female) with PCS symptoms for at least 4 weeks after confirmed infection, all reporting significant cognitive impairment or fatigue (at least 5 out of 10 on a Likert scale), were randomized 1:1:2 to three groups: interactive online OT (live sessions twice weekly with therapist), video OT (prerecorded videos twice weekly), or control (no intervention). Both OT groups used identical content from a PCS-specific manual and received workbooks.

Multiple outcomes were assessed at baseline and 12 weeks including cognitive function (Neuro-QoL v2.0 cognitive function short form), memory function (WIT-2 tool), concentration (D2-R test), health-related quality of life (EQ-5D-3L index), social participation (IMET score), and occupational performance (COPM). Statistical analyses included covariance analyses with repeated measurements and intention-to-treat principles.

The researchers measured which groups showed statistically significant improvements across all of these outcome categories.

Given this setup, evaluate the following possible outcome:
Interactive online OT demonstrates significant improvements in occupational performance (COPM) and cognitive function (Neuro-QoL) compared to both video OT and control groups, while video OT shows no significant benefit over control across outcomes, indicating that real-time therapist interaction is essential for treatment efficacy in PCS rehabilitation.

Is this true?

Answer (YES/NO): NO